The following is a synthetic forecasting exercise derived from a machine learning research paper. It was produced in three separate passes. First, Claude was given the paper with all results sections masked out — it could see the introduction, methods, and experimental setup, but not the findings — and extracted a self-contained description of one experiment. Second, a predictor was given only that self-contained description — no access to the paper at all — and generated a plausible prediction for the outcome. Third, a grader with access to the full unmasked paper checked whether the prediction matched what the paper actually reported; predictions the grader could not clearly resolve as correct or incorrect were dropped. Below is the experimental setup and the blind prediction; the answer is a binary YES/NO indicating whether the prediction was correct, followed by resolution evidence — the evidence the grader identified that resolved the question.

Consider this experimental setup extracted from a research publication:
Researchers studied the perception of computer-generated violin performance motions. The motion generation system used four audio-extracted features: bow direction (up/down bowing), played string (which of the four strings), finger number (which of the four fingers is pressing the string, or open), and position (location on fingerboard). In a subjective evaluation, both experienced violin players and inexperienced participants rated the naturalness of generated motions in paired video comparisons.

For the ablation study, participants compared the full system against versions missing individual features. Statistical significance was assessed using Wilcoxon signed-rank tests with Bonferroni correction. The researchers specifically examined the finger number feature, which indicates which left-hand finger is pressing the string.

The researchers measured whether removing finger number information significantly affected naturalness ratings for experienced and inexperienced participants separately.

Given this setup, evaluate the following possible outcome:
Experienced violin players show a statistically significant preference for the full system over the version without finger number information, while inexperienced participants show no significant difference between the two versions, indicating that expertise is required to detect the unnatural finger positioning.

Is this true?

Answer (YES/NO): NO